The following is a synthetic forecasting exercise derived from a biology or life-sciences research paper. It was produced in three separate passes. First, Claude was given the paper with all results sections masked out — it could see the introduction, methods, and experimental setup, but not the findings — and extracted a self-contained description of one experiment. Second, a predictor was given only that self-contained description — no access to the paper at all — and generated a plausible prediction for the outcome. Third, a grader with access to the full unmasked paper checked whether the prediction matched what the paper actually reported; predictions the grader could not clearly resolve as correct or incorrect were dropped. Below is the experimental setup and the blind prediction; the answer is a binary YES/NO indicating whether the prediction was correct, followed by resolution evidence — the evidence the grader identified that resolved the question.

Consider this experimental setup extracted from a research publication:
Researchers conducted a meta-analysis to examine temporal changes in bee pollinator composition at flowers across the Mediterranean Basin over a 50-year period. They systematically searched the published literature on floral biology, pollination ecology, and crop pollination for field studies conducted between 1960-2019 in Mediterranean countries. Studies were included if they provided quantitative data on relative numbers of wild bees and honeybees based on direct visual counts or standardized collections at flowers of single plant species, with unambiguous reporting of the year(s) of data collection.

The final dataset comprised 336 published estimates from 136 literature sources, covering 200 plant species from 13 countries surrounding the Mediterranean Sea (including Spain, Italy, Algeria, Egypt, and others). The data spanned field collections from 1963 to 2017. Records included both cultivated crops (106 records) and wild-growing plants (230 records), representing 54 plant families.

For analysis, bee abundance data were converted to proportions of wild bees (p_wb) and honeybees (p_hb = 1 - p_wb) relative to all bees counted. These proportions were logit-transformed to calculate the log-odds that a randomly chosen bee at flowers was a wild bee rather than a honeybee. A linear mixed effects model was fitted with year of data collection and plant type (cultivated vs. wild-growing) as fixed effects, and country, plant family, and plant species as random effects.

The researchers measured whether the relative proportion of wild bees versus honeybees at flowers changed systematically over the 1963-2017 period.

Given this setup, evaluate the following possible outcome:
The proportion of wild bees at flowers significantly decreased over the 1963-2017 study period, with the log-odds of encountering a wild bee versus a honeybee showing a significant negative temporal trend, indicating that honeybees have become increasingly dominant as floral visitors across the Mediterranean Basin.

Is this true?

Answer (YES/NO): YES